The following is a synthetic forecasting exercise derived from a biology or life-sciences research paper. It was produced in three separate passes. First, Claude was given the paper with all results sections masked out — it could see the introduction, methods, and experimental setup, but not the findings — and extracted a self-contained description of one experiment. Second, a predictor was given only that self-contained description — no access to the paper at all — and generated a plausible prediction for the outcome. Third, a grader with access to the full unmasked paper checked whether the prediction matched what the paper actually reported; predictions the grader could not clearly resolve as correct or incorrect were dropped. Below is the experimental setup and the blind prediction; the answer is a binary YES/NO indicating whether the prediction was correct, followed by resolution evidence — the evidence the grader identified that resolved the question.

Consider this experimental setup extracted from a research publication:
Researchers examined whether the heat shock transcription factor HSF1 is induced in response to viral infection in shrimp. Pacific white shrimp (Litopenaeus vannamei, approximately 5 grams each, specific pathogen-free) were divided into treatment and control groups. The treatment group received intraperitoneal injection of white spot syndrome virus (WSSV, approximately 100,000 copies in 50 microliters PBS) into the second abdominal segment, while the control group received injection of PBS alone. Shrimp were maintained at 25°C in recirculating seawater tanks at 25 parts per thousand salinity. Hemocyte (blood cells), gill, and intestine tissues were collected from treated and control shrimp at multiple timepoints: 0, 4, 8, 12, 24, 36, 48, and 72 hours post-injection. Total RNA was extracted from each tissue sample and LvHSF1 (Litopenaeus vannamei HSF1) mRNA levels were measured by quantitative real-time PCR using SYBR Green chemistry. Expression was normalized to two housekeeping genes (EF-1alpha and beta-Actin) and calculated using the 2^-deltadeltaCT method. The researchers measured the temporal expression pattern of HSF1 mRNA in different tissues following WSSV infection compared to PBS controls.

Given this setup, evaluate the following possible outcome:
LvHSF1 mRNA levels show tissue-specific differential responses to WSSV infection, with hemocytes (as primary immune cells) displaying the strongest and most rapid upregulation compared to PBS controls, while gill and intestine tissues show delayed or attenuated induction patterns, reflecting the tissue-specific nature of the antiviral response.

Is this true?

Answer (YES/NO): NO